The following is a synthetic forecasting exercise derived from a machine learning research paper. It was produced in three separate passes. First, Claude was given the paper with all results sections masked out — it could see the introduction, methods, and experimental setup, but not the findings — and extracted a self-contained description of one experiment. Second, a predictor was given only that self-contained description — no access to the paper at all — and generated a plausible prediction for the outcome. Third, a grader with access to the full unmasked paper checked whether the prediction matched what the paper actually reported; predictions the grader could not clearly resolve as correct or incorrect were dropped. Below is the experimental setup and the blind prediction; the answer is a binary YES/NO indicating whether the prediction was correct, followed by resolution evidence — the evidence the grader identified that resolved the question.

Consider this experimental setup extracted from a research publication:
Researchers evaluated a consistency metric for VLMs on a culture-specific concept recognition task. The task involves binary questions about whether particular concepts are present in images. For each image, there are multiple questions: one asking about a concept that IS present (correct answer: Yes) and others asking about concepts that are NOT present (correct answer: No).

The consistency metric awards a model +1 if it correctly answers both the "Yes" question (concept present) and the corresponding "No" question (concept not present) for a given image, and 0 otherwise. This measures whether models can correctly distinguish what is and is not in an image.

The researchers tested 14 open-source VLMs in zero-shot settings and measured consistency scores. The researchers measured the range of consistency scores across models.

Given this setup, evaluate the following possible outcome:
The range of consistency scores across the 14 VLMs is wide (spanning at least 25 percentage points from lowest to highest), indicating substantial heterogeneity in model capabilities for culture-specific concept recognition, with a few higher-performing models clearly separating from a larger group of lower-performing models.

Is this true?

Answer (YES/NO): YES